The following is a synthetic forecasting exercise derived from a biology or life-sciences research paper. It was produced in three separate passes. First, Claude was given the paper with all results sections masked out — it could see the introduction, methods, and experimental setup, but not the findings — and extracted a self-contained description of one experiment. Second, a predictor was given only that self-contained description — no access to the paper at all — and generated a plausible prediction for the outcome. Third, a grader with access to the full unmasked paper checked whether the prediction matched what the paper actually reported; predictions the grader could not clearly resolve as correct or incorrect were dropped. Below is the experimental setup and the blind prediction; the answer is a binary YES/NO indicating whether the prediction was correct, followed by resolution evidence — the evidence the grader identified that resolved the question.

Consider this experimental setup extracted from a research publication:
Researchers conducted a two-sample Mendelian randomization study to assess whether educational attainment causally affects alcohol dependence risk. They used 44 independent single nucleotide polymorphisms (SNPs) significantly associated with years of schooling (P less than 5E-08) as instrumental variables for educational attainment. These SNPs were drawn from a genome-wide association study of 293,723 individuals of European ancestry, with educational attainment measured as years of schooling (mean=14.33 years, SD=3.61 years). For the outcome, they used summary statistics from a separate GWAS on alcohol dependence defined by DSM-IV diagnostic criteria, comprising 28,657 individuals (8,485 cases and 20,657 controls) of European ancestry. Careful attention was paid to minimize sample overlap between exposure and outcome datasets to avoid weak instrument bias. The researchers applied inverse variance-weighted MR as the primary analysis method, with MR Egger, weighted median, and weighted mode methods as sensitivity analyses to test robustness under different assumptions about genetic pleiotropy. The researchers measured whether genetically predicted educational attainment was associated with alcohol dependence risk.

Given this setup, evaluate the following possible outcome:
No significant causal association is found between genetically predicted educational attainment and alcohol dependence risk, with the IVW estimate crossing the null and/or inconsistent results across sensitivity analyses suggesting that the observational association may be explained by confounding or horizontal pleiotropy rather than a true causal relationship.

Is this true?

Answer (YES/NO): NO